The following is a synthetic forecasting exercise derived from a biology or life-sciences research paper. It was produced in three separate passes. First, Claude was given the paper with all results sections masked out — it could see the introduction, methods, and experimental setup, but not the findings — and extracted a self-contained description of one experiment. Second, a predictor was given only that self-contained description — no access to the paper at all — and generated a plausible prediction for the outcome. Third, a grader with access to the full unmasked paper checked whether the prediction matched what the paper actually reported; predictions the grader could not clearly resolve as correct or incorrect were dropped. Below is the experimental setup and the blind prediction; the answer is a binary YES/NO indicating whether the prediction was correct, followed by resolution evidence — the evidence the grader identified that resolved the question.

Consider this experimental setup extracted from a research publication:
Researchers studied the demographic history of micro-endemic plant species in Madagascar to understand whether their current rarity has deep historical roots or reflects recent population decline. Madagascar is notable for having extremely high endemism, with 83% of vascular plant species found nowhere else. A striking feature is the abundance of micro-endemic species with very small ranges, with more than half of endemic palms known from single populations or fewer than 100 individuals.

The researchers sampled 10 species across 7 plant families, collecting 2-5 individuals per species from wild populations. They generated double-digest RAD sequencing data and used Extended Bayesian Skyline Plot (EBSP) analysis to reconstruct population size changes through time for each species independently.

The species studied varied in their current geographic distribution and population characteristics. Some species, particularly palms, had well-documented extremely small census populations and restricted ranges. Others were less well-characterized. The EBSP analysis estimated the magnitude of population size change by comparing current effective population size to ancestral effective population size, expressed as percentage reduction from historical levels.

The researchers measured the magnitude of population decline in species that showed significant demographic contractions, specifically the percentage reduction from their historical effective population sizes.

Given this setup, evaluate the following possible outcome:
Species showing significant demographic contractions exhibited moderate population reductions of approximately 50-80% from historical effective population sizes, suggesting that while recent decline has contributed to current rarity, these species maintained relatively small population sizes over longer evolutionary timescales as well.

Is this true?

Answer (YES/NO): NO